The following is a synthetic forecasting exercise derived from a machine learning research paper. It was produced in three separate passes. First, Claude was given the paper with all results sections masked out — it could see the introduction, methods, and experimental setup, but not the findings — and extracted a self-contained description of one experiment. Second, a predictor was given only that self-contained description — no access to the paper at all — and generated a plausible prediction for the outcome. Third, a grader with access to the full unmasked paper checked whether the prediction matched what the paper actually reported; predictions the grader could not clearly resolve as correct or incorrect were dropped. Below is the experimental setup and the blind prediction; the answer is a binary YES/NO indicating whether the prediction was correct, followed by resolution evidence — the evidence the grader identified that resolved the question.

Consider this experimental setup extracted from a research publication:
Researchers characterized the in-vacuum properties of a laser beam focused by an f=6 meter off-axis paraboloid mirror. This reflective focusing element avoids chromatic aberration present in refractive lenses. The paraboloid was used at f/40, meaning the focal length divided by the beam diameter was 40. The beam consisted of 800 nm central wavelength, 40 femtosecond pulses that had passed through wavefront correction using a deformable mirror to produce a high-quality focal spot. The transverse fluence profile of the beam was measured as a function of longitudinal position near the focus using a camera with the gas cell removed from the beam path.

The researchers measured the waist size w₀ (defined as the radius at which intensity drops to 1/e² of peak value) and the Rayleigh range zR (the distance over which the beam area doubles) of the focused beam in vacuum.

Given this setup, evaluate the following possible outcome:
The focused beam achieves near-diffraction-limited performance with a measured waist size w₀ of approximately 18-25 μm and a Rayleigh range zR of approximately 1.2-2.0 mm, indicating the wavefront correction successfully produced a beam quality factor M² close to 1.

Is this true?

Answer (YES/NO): NO